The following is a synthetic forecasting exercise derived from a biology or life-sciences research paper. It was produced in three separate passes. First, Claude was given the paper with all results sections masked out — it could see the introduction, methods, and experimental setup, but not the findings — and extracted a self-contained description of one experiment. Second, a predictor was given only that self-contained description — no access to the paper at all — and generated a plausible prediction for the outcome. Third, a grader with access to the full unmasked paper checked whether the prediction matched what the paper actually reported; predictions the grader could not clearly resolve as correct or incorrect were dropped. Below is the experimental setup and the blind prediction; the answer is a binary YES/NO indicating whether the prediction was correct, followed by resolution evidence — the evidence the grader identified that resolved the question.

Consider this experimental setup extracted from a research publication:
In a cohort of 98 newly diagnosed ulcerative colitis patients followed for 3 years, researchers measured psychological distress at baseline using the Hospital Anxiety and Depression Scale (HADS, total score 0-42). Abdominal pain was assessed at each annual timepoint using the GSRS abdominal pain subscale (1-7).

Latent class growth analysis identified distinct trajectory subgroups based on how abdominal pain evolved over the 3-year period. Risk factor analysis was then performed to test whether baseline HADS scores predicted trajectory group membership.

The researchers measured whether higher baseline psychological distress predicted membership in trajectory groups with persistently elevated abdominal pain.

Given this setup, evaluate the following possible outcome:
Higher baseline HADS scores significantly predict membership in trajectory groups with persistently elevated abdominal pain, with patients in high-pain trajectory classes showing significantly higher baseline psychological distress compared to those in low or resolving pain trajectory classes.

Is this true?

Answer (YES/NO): YES